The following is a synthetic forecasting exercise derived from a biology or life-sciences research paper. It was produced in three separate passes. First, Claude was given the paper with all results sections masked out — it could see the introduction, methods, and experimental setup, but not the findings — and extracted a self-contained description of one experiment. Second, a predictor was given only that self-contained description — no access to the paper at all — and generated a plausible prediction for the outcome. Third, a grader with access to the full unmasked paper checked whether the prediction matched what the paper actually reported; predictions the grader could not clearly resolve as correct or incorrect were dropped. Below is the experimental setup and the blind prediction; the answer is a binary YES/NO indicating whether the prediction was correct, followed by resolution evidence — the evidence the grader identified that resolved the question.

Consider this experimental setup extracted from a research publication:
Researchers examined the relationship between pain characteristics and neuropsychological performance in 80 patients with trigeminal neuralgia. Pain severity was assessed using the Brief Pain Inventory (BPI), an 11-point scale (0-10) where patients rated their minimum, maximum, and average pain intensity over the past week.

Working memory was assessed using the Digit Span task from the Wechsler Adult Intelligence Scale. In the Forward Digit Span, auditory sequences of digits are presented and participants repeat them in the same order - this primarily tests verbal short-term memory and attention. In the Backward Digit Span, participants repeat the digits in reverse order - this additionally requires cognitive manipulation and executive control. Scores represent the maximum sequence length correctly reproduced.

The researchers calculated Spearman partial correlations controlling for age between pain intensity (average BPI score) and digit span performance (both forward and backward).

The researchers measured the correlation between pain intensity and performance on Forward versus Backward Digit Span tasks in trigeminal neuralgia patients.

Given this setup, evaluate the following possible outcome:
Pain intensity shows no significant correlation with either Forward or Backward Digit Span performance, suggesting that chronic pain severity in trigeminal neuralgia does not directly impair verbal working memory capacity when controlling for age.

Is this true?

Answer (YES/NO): YES